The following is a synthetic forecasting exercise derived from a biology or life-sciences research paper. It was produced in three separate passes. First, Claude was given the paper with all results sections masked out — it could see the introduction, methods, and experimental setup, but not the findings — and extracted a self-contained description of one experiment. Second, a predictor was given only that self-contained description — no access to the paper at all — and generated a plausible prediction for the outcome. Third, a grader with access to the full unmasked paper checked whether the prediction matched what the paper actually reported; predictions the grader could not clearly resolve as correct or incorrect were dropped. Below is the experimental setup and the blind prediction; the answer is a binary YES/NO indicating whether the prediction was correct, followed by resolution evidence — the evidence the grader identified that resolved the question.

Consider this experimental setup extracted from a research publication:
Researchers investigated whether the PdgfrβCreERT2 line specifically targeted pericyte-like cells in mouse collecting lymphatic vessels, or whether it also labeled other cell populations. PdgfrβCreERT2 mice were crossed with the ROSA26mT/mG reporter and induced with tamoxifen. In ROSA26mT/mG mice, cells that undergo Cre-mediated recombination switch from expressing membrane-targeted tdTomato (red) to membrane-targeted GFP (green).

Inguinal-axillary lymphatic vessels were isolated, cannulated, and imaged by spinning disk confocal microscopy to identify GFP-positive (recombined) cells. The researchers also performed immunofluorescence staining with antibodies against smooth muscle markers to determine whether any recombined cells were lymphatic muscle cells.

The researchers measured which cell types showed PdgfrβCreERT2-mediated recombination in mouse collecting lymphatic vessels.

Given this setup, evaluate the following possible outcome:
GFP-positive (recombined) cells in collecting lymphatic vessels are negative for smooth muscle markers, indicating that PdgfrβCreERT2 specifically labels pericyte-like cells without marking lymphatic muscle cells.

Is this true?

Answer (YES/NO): NO